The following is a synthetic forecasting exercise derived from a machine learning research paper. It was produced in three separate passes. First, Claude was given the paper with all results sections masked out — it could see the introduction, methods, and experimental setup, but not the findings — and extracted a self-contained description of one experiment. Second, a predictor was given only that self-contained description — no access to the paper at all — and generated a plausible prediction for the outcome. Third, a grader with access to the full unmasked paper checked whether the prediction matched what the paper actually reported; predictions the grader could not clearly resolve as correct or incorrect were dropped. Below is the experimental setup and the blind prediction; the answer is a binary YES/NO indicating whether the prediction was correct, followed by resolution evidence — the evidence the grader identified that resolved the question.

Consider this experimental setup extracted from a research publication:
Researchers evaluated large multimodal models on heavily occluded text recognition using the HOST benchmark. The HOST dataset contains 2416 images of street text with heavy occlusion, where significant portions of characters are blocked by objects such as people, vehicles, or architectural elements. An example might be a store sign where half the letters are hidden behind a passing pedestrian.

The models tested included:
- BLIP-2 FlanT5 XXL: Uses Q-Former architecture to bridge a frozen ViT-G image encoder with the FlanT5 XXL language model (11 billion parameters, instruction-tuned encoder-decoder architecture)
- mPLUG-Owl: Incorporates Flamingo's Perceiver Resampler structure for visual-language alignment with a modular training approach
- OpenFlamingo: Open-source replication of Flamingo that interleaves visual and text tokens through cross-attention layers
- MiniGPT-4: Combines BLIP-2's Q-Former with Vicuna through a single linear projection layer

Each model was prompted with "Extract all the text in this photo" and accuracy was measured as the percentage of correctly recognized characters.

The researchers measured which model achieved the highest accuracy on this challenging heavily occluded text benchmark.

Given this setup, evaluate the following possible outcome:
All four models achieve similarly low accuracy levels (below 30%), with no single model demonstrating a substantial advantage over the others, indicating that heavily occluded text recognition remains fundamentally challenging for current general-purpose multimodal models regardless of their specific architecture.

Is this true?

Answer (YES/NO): NO